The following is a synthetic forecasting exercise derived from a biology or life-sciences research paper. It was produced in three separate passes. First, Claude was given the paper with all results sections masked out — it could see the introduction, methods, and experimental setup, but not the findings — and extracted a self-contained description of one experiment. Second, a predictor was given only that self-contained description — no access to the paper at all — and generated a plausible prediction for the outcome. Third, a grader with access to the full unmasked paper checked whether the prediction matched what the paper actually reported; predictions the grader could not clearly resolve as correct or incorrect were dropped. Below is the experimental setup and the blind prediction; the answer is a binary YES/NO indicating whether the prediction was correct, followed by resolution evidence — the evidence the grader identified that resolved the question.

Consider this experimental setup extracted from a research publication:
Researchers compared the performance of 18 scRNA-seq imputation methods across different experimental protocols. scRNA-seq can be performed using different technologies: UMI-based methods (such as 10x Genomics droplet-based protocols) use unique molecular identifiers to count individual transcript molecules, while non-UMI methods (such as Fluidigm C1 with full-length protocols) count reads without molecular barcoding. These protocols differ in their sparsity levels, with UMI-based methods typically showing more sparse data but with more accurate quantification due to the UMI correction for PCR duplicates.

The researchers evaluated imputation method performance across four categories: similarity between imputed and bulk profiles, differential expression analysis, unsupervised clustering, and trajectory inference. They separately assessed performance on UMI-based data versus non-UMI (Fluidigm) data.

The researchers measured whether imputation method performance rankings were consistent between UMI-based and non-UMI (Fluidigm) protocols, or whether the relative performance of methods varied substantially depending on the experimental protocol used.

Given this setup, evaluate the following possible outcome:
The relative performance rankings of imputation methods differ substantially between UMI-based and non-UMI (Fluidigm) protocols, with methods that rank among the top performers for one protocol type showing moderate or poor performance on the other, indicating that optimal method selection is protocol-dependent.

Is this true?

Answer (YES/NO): YES